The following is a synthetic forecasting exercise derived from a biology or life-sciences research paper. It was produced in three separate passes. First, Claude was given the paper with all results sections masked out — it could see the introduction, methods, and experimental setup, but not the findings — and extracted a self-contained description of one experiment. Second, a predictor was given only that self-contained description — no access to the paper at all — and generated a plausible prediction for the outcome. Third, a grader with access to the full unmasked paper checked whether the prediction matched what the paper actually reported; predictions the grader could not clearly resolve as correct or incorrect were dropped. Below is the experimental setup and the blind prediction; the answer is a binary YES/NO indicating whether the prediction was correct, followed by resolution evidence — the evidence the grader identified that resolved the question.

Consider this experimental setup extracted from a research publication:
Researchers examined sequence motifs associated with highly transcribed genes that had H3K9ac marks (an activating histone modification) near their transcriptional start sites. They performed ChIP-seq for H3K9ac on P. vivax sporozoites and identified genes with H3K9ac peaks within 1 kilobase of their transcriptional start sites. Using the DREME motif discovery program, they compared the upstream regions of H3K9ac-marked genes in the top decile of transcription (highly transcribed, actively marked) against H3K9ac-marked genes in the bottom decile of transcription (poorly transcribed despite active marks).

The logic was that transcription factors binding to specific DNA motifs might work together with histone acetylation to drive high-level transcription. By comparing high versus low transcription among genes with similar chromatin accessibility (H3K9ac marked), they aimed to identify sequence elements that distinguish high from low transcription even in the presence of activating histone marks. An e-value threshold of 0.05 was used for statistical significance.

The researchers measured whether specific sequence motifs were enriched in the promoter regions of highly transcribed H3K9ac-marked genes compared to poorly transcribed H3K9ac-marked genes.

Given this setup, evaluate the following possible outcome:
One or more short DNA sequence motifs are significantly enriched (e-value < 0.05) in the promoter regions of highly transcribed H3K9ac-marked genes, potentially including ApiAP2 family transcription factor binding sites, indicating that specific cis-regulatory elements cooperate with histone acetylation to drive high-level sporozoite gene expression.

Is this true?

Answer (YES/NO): YES